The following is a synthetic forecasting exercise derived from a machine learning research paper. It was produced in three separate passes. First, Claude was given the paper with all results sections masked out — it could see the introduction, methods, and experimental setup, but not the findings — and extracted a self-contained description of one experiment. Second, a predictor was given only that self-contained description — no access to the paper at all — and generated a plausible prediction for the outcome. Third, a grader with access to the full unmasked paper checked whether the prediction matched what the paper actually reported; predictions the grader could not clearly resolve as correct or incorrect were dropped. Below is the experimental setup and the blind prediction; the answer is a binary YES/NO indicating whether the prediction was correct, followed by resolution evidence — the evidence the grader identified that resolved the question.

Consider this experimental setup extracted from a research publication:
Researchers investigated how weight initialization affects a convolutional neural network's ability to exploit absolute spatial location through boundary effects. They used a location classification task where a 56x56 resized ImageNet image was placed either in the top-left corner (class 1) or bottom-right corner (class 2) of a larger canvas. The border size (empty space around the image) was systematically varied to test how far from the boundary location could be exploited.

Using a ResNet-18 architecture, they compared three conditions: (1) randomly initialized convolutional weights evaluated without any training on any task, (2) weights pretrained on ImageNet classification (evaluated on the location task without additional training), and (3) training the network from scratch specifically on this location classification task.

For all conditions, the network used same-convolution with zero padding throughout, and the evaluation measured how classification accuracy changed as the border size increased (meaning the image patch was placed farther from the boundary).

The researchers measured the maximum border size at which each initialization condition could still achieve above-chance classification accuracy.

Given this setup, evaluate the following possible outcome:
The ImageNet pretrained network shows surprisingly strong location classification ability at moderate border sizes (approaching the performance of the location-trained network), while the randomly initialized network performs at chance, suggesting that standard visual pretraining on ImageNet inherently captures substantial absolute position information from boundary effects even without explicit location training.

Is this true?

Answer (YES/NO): NO